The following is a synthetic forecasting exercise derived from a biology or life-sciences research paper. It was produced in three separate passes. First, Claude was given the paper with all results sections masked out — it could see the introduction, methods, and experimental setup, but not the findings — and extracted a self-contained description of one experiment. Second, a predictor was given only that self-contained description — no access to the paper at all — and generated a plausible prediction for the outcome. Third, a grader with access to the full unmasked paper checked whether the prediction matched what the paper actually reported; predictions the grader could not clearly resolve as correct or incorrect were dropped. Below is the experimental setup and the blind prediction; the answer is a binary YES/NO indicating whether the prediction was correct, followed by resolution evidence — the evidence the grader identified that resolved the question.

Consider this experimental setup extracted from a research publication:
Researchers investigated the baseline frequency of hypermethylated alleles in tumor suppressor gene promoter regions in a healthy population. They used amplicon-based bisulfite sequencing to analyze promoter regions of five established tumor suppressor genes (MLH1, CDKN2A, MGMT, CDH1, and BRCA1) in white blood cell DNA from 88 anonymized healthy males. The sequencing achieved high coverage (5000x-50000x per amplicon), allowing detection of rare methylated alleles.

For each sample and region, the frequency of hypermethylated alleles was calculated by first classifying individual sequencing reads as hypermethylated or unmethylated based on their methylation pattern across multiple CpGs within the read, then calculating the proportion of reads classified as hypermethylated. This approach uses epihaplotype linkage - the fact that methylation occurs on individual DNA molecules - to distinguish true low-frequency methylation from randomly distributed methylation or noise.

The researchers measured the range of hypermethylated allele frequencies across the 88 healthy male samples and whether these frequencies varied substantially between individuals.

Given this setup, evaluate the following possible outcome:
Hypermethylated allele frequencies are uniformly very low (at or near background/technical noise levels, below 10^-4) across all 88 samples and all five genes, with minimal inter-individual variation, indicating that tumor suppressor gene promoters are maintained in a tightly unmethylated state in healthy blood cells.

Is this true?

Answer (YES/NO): NO